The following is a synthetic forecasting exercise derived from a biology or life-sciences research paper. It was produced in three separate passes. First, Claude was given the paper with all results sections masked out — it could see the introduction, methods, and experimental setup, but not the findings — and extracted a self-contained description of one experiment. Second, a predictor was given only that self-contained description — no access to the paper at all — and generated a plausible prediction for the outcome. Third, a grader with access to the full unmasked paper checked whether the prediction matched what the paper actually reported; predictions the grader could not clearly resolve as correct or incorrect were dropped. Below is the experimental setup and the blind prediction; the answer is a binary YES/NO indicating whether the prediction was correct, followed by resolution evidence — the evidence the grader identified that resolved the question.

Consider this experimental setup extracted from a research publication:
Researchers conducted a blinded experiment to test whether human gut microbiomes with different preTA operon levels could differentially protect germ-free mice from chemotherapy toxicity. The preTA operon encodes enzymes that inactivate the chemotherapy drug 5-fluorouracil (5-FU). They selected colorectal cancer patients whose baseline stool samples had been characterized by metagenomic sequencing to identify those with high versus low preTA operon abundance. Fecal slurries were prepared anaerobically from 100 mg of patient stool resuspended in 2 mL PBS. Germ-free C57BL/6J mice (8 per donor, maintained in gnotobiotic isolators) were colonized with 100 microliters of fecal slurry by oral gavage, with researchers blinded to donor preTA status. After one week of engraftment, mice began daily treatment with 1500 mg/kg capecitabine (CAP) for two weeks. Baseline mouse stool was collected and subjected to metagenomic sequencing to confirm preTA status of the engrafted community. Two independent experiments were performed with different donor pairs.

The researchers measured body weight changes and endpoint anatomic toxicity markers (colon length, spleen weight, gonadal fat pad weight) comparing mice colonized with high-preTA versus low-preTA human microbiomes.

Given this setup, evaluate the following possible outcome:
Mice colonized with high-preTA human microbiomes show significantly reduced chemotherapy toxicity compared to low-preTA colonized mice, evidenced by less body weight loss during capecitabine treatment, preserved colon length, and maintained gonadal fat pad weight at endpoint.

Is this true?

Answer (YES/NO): NO